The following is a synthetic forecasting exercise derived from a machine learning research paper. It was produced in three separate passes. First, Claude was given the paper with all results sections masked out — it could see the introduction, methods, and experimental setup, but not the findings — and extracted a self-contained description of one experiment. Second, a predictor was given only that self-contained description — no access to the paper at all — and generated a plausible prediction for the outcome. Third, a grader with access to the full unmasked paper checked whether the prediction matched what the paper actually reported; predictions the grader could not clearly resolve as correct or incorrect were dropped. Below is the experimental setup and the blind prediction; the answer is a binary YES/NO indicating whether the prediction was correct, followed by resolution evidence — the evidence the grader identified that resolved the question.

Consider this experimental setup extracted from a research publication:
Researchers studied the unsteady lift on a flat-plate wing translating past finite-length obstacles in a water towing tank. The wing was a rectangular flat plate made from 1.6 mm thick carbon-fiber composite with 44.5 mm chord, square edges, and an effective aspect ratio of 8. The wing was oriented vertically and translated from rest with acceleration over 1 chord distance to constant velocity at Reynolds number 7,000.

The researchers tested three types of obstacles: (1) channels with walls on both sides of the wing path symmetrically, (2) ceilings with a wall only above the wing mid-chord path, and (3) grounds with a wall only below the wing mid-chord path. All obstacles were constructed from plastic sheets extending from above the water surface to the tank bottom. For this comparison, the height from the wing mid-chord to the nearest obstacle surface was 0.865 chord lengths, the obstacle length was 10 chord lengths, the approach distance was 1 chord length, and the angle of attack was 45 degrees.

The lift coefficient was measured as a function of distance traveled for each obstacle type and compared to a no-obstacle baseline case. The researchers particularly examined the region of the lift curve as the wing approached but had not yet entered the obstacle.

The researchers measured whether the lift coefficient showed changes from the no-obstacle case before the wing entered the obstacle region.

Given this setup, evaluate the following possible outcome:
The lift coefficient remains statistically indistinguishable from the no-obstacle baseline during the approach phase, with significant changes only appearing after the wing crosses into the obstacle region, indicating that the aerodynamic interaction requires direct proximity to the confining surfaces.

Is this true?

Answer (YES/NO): NO